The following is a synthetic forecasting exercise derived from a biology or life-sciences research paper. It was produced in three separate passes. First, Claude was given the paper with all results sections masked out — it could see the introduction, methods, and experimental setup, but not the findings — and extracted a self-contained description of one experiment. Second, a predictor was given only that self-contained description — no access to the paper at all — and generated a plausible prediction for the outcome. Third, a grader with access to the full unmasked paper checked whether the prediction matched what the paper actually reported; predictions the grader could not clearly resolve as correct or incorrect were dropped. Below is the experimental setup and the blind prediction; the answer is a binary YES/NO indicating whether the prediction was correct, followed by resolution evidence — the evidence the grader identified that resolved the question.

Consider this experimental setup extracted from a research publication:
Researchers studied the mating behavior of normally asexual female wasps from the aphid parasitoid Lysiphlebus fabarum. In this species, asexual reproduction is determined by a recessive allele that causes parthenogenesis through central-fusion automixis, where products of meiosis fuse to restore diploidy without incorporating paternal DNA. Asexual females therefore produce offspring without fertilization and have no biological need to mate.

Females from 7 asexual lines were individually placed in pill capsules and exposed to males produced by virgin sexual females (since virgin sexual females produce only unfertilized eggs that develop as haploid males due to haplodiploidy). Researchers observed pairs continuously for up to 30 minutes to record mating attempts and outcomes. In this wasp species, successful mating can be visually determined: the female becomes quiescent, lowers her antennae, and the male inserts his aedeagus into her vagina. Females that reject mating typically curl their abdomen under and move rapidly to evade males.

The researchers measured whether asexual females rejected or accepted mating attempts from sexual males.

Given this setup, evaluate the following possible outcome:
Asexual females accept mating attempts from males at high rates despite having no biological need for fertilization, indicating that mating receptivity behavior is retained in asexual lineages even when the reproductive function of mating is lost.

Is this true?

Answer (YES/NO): YES